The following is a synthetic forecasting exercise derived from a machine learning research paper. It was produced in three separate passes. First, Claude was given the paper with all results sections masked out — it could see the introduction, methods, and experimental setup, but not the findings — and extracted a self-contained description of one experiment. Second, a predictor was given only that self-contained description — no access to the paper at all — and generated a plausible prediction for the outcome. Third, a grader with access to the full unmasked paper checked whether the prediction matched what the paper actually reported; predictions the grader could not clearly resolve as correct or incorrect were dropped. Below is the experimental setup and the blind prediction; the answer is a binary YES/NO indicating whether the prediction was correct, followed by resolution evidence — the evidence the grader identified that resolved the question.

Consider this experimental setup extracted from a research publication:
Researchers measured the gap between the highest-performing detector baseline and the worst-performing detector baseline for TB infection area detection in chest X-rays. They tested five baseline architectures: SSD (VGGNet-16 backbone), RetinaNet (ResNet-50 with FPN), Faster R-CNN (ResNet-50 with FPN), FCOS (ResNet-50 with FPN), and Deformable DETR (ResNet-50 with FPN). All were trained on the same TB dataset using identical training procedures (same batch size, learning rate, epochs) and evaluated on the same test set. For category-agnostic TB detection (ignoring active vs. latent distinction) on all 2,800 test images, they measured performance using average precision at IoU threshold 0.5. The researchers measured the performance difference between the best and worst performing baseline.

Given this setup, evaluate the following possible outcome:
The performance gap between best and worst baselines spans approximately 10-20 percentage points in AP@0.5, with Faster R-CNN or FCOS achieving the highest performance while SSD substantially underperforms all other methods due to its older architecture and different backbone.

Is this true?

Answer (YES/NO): NO